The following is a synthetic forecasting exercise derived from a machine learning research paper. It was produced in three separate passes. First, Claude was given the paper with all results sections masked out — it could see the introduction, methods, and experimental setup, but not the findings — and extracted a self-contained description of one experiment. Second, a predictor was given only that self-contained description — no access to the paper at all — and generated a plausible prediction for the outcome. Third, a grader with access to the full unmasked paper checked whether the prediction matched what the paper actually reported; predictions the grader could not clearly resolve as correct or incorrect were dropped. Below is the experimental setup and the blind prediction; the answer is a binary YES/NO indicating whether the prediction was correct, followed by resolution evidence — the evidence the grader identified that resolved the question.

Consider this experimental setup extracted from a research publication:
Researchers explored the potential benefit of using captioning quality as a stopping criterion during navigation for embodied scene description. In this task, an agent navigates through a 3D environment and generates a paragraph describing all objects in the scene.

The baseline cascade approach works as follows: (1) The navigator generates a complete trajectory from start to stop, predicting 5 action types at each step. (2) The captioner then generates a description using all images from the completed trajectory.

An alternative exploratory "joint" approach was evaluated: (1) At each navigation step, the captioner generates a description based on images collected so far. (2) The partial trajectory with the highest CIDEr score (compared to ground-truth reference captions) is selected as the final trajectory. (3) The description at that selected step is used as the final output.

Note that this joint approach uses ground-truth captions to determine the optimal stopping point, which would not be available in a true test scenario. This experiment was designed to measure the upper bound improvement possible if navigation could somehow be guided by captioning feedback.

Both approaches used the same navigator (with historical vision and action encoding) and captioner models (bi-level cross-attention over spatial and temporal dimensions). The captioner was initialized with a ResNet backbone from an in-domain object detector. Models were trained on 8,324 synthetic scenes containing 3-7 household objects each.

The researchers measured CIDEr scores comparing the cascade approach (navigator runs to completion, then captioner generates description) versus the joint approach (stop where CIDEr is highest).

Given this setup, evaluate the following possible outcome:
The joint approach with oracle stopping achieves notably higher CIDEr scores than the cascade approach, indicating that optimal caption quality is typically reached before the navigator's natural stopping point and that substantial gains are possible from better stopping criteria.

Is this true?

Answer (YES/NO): YES